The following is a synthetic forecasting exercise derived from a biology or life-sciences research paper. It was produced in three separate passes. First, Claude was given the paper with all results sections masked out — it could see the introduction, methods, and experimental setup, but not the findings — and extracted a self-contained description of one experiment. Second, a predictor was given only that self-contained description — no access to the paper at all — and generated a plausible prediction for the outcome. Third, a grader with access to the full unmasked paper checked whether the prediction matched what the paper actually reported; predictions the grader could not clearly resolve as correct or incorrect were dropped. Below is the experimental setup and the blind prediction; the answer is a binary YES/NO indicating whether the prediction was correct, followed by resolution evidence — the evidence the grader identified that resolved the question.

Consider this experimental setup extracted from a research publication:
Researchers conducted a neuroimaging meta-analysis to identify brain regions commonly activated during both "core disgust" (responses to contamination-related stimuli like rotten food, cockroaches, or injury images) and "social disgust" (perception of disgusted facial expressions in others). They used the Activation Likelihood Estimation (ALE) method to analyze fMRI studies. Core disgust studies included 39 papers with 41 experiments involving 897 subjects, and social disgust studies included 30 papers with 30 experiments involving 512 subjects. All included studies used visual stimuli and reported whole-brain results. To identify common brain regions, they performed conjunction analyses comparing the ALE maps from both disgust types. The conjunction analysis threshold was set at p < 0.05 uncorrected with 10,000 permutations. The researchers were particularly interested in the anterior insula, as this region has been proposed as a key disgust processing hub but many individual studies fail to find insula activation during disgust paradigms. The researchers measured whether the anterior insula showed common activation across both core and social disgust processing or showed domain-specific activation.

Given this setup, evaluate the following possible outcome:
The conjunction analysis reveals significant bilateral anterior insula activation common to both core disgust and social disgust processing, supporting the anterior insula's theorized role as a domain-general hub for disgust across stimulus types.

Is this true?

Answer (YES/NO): NO